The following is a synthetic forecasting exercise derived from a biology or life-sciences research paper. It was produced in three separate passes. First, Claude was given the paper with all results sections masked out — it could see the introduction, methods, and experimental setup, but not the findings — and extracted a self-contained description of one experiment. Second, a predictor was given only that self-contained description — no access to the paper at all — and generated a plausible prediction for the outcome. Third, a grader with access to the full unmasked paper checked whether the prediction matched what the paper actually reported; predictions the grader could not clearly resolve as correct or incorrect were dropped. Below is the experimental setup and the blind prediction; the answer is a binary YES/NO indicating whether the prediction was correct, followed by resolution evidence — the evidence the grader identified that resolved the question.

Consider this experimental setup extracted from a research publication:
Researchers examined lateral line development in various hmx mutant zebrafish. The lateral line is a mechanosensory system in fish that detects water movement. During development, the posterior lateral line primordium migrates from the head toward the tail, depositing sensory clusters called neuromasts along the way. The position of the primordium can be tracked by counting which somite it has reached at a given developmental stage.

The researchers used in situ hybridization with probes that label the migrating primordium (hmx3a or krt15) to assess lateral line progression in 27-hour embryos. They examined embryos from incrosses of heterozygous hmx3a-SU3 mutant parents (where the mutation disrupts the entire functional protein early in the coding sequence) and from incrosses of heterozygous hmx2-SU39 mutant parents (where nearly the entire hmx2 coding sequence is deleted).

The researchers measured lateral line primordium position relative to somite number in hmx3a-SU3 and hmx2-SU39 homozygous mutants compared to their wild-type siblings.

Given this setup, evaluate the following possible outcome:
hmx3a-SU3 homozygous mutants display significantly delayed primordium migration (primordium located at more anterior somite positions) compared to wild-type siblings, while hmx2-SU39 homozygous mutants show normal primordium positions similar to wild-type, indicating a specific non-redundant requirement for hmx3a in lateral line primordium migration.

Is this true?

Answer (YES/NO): YES